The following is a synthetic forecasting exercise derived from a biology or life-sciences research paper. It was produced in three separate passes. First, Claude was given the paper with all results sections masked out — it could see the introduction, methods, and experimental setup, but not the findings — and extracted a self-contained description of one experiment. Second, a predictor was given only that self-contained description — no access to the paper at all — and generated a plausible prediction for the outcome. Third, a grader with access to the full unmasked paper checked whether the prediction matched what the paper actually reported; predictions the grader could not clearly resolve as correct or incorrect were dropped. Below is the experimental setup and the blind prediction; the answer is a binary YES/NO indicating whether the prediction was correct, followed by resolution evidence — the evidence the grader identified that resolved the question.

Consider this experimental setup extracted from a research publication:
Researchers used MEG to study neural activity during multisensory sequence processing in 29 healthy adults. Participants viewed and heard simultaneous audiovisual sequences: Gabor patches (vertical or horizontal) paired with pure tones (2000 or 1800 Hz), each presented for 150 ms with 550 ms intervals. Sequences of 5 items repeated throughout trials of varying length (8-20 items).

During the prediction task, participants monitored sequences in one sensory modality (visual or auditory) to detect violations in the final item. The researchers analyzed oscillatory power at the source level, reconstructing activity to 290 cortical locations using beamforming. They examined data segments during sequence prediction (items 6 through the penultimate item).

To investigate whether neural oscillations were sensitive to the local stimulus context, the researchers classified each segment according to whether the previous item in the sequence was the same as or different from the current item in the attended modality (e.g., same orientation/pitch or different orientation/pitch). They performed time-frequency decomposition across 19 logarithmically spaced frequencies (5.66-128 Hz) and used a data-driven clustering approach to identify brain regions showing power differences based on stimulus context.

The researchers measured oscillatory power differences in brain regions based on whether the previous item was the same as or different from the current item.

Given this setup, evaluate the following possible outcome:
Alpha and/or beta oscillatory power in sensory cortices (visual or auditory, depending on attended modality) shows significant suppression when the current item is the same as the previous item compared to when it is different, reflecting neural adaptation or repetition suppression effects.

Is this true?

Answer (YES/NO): NO